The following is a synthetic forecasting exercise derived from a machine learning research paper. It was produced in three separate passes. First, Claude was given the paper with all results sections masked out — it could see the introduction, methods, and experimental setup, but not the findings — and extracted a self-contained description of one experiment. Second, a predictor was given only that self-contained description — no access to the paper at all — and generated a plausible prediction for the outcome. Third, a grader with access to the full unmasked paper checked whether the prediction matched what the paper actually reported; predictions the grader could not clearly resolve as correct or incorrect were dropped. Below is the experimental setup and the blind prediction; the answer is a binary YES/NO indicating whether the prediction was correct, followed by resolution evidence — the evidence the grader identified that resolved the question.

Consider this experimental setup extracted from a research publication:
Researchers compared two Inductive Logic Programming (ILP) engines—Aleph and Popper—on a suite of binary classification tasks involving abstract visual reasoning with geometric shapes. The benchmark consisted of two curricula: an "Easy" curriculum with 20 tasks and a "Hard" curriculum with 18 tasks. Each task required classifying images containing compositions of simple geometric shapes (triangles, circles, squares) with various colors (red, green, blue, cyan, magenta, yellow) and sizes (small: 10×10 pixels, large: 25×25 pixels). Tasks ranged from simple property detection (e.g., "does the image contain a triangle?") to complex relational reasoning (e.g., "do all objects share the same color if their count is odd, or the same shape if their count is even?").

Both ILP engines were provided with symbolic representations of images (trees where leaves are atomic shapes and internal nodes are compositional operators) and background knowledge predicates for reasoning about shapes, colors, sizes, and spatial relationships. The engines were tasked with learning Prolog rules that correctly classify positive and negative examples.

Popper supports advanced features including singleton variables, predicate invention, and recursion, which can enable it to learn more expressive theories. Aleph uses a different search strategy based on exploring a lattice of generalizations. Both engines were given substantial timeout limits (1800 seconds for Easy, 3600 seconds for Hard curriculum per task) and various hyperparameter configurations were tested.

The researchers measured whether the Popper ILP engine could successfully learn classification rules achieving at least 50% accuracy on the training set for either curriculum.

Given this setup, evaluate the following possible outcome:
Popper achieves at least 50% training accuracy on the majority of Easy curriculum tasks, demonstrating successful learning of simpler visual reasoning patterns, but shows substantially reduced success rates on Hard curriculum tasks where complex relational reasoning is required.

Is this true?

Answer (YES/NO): NO